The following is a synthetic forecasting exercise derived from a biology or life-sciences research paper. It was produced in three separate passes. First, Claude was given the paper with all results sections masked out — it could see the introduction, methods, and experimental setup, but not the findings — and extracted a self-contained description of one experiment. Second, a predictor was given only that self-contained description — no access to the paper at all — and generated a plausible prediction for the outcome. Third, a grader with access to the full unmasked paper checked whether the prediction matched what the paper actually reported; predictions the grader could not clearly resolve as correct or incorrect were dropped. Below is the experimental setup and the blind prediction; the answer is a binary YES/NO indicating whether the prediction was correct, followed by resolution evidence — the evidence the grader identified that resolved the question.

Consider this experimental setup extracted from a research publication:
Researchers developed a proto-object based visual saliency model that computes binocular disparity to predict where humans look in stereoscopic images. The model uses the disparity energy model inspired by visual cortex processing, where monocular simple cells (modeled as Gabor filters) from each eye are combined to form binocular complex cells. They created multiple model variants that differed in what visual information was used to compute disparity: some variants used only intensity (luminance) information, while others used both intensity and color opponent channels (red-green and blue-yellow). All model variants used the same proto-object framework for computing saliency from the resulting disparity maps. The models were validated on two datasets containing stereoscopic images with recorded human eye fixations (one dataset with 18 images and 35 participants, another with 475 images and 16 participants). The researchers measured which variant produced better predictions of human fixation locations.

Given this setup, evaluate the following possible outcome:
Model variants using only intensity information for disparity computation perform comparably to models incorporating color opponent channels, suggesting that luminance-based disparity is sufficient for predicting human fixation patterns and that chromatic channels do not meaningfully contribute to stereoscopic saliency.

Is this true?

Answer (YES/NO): NO